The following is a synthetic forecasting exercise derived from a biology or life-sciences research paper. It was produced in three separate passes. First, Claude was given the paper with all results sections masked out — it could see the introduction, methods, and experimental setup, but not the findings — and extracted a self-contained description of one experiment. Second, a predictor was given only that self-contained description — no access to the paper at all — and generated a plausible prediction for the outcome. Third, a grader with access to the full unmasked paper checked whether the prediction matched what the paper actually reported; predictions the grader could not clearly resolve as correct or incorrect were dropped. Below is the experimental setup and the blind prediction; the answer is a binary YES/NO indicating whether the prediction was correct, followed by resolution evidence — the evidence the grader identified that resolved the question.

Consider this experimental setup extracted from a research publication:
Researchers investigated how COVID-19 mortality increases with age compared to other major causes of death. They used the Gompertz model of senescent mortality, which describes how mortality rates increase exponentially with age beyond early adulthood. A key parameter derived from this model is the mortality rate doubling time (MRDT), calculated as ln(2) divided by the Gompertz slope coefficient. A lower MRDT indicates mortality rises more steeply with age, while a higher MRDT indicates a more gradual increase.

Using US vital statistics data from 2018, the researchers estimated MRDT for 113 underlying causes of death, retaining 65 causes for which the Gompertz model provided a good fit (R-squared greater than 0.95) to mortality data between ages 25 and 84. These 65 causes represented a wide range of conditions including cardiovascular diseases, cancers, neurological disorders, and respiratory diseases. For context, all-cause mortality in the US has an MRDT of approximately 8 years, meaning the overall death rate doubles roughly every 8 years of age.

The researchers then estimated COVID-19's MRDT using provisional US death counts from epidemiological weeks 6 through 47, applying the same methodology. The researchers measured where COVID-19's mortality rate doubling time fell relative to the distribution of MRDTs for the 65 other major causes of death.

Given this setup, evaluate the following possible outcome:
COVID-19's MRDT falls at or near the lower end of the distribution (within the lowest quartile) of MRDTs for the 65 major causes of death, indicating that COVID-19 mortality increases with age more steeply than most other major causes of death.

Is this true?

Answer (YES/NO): NO